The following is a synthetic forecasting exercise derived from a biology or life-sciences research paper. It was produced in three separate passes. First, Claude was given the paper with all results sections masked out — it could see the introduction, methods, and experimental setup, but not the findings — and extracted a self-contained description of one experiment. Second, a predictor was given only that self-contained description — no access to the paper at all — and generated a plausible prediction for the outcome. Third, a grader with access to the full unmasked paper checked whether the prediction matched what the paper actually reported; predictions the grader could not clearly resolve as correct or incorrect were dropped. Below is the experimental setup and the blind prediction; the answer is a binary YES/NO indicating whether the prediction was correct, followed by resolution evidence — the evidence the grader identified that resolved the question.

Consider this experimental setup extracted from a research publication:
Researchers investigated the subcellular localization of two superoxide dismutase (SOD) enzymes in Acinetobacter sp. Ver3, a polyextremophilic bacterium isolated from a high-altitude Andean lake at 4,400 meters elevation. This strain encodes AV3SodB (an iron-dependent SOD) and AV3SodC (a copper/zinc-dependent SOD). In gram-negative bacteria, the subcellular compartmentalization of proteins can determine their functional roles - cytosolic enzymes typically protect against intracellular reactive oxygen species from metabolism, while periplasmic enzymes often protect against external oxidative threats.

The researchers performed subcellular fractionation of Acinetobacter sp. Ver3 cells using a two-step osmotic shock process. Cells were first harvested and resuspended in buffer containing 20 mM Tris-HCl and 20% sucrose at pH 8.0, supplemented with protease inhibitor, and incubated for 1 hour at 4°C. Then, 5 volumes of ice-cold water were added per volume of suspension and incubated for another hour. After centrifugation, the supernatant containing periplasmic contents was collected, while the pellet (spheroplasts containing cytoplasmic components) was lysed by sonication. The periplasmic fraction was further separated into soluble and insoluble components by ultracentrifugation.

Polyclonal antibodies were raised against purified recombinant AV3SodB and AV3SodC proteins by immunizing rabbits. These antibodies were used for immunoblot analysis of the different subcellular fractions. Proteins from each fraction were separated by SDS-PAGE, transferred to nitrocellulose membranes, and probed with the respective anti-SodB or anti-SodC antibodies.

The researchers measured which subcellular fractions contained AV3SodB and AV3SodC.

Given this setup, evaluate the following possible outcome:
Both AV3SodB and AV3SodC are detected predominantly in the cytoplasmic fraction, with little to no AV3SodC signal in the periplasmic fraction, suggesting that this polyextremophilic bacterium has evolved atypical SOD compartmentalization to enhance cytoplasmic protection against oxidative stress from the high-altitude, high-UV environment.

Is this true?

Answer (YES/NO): NO